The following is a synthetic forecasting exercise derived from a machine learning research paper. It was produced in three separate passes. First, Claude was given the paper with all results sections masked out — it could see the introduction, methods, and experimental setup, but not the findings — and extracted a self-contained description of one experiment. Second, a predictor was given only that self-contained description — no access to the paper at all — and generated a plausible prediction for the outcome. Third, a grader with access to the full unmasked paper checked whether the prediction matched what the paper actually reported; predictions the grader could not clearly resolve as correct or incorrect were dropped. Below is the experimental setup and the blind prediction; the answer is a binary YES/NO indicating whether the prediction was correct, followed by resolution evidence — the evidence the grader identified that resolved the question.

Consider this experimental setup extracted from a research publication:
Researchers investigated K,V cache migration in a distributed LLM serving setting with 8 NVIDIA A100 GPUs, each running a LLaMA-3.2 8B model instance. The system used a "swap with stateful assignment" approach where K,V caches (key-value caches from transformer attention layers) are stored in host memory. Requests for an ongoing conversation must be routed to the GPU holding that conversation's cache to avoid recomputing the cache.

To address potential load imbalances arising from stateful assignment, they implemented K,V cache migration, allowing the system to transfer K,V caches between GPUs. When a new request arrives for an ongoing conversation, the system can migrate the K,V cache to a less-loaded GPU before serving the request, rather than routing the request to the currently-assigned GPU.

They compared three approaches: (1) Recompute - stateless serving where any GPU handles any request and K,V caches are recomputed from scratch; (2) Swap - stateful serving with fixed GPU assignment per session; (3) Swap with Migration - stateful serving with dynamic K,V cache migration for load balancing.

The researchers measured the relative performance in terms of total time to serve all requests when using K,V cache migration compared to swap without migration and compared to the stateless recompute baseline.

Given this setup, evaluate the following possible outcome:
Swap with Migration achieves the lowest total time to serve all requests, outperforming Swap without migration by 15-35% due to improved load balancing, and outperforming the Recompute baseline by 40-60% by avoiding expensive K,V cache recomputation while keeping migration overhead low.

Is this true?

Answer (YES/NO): NO